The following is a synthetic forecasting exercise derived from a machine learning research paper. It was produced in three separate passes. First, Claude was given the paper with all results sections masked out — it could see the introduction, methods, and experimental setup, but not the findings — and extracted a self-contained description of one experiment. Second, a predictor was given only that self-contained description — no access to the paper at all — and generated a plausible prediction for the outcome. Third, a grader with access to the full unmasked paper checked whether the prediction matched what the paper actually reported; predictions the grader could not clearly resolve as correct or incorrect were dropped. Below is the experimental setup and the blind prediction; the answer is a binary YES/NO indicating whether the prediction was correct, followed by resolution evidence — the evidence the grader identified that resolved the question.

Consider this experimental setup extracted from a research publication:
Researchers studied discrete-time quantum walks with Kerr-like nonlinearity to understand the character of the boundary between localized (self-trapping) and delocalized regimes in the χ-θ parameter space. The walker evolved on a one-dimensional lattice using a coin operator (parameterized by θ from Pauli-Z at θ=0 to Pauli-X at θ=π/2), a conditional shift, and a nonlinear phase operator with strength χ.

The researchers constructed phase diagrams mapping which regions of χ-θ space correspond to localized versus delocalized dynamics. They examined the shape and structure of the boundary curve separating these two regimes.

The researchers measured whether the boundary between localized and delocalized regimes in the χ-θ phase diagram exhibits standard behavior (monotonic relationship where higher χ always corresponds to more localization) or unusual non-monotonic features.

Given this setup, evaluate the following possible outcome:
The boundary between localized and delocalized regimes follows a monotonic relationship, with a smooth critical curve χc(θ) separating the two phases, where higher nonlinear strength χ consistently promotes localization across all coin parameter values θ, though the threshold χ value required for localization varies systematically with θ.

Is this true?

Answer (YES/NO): NO